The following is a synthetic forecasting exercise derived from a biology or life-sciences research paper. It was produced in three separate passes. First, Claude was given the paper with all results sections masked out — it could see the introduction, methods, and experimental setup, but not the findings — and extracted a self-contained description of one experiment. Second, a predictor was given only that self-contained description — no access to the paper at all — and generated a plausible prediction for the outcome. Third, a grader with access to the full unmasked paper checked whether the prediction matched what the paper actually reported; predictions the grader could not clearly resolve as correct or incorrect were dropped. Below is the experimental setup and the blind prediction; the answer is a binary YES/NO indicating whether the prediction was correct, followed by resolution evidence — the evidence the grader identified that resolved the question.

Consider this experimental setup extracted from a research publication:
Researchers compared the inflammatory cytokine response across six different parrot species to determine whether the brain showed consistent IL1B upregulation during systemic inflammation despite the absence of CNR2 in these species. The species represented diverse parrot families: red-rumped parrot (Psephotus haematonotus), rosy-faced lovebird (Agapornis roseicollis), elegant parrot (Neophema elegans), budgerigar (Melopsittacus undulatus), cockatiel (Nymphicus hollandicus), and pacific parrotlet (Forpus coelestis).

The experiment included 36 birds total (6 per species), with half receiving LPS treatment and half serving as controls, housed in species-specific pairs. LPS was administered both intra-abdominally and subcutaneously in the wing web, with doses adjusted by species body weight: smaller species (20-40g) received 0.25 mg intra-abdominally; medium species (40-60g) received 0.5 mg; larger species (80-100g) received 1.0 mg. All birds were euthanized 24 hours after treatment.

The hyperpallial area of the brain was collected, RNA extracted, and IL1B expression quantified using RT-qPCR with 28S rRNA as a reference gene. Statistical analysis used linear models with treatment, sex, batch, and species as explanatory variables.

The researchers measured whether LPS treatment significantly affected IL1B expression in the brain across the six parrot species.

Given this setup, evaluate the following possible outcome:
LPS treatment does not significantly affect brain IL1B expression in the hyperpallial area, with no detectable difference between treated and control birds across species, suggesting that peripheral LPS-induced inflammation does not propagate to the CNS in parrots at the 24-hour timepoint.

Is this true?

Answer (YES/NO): NO